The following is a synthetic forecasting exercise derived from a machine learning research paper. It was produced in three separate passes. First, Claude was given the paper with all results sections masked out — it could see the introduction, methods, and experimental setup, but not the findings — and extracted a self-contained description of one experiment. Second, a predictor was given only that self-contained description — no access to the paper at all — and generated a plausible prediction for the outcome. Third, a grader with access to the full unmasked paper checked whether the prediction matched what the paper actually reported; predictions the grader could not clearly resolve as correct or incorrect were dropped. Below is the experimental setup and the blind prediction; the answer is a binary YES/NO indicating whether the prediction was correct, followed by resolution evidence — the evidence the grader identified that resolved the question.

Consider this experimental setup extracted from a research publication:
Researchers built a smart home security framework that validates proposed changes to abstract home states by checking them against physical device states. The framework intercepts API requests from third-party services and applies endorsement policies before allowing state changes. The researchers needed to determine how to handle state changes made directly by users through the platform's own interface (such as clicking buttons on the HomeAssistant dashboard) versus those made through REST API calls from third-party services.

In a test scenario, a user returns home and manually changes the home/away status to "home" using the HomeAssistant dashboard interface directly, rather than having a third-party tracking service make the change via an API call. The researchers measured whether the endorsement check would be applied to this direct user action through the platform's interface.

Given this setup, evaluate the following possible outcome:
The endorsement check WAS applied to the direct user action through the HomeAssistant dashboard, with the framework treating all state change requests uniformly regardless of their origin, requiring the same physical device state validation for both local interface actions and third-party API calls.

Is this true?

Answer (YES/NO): NO